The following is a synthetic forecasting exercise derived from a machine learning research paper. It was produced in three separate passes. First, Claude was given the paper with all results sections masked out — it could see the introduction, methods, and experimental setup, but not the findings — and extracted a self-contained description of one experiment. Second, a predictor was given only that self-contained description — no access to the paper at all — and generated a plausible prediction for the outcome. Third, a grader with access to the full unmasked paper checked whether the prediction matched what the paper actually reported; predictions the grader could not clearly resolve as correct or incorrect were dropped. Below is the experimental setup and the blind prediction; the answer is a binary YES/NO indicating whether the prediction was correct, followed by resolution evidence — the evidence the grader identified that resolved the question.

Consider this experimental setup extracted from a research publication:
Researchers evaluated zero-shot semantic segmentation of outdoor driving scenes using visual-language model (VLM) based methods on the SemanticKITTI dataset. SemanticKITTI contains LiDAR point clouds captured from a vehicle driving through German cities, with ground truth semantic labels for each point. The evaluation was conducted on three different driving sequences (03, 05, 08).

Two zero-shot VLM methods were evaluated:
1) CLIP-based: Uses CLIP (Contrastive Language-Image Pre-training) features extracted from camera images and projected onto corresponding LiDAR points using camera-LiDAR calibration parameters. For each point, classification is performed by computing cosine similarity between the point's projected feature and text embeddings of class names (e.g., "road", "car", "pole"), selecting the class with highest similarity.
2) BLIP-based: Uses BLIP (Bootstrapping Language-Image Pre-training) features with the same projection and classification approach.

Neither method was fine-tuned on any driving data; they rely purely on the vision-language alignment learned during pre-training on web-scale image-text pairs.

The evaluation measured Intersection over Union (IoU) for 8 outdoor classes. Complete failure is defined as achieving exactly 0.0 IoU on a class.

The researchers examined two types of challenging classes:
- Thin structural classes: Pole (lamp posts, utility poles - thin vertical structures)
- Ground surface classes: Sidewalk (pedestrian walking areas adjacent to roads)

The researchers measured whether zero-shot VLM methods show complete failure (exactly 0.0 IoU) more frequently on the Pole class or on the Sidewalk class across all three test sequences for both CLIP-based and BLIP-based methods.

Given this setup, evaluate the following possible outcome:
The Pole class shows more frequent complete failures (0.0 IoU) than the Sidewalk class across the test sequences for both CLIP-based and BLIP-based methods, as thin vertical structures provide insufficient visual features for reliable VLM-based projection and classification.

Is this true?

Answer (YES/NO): NO